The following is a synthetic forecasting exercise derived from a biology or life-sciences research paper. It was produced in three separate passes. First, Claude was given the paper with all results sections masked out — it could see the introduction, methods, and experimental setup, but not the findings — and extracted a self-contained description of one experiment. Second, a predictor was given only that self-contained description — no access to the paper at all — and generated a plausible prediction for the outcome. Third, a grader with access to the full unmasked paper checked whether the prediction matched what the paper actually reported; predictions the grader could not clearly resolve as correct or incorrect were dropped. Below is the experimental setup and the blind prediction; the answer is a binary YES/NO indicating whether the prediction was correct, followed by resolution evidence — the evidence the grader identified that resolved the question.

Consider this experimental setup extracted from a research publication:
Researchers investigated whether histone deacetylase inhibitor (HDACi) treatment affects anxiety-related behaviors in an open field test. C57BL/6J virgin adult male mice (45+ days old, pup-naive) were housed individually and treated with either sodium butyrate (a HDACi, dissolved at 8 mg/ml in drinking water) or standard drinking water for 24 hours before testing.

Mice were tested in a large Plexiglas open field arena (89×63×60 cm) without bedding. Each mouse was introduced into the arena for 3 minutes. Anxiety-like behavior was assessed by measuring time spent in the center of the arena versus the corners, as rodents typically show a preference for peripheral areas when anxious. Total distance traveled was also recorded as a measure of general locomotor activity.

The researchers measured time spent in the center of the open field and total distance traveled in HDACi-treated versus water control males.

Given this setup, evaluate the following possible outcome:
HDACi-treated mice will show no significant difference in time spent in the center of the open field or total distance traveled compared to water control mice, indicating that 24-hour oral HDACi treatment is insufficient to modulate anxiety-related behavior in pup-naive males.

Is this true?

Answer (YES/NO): YES